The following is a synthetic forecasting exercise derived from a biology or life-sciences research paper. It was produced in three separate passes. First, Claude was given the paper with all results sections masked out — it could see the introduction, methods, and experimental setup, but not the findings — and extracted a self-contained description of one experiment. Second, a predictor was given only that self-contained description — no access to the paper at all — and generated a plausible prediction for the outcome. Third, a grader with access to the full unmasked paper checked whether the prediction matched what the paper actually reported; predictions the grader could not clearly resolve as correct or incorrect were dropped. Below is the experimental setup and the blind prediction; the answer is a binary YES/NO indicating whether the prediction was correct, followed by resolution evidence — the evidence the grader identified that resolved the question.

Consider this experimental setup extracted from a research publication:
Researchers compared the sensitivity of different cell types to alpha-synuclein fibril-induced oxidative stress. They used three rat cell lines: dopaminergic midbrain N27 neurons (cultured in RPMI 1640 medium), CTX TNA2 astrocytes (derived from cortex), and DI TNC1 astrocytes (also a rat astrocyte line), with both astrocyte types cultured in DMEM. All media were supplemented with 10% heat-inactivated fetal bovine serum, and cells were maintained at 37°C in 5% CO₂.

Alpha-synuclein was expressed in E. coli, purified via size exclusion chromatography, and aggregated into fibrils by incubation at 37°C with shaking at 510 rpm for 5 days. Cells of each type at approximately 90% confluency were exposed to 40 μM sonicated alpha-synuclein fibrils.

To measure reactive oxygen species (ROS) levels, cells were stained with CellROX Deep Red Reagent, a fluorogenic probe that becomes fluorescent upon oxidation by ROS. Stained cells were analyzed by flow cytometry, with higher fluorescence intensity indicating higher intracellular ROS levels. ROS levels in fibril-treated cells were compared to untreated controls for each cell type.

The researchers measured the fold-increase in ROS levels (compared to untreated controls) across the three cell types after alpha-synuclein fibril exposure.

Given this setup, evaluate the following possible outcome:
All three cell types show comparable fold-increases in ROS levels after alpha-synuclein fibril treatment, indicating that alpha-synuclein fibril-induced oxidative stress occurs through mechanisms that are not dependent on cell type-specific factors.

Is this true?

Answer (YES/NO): NO